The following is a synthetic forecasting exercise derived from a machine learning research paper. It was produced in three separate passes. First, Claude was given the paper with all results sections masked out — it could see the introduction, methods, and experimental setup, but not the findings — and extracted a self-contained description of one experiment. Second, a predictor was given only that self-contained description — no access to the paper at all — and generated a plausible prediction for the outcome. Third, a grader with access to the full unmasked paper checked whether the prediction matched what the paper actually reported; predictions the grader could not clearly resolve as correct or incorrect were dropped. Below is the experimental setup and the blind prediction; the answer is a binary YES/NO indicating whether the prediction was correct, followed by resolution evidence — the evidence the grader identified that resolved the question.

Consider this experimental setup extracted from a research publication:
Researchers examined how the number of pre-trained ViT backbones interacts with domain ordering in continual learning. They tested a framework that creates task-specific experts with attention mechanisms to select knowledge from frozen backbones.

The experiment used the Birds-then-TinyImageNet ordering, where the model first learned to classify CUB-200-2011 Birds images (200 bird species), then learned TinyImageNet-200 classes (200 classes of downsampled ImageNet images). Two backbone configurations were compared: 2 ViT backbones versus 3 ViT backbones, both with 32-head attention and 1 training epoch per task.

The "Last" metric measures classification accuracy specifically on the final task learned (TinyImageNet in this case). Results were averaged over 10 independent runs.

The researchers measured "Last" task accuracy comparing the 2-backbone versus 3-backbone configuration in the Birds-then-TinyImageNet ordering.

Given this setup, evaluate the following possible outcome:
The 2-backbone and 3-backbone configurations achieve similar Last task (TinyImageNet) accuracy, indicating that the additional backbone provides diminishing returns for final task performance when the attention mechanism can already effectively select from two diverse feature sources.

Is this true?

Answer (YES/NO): NO